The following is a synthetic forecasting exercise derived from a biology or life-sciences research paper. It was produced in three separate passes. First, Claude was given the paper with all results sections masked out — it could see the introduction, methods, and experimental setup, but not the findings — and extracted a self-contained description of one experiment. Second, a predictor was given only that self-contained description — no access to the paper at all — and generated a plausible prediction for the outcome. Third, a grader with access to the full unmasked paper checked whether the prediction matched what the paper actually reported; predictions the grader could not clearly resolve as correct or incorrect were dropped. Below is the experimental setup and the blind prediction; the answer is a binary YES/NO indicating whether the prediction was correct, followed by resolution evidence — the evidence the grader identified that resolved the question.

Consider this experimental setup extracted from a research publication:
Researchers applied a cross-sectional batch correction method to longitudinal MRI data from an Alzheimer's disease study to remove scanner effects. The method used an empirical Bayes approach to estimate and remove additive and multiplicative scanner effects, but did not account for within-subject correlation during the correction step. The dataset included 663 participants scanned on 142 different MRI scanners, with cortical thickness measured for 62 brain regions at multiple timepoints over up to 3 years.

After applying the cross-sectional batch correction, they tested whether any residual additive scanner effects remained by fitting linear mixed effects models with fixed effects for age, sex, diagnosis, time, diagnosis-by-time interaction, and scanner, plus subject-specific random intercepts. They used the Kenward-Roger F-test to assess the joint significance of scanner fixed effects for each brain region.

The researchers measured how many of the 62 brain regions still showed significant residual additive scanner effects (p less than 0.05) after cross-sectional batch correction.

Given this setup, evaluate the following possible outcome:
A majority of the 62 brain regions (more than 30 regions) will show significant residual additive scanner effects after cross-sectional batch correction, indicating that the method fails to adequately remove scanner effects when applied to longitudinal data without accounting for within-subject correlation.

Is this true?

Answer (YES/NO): YES